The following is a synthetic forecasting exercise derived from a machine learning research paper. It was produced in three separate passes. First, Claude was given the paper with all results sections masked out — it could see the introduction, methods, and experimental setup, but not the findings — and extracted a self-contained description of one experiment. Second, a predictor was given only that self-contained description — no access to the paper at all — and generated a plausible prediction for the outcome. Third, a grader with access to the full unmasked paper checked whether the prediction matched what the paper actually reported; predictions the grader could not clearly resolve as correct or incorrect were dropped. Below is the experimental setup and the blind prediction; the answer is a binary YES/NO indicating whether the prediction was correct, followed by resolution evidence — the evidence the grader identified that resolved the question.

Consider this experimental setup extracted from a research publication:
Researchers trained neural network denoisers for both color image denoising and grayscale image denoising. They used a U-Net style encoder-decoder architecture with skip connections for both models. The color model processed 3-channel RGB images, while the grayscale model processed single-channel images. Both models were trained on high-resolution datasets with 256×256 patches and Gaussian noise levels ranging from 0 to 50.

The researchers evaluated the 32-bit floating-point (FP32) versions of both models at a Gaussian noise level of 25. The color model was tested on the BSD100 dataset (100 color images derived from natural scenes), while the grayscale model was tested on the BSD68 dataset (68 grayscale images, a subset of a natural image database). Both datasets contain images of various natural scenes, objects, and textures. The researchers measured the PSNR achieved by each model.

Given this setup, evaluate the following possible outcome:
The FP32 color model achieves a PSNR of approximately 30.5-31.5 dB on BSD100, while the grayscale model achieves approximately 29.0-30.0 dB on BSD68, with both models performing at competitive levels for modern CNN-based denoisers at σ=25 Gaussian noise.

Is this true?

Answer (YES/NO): YES